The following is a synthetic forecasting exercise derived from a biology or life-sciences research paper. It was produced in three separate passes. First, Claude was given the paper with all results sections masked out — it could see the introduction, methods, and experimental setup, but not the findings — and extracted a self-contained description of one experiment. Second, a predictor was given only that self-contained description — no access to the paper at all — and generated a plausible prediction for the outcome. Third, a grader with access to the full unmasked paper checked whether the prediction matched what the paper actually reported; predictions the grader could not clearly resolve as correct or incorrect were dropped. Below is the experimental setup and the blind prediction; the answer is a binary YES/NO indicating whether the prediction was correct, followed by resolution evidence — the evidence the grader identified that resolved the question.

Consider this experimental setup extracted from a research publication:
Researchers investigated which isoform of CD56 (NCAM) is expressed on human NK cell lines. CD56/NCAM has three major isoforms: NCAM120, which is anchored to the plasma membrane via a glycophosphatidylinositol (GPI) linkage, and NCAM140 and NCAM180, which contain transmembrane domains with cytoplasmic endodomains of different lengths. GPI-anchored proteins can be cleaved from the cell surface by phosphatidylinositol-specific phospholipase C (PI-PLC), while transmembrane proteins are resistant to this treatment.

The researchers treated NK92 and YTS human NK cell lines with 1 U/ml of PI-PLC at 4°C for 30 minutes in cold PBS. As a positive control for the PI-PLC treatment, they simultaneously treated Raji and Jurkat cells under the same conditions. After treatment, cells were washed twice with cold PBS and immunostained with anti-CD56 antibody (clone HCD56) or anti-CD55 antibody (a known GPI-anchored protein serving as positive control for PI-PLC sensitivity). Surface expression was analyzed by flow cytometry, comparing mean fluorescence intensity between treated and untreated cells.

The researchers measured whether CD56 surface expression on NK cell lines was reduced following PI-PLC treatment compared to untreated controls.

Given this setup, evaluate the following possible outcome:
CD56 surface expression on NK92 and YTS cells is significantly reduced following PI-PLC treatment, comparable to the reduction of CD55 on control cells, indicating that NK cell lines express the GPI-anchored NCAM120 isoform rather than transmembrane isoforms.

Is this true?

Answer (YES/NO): NO